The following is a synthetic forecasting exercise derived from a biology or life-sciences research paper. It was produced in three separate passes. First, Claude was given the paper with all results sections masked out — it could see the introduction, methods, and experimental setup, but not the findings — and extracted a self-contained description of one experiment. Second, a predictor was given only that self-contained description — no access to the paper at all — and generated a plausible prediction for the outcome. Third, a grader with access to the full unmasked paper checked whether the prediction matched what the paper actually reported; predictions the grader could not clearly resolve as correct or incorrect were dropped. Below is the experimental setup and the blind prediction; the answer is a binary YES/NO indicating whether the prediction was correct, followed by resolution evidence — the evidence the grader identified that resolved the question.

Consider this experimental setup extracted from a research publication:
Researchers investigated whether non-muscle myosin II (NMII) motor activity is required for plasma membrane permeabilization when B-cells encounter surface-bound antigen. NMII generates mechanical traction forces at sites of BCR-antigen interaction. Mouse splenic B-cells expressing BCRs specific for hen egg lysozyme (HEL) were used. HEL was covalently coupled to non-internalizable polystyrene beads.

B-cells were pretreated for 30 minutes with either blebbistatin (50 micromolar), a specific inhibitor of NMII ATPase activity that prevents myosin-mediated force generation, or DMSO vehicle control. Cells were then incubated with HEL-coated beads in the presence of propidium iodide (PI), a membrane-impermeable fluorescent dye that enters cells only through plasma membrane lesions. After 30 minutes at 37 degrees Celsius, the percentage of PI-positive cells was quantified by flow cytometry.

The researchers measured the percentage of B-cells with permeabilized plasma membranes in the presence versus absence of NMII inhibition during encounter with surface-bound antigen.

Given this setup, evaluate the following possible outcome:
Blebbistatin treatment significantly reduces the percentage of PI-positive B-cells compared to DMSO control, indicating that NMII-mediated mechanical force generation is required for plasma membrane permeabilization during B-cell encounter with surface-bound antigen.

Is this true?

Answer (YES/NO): YES